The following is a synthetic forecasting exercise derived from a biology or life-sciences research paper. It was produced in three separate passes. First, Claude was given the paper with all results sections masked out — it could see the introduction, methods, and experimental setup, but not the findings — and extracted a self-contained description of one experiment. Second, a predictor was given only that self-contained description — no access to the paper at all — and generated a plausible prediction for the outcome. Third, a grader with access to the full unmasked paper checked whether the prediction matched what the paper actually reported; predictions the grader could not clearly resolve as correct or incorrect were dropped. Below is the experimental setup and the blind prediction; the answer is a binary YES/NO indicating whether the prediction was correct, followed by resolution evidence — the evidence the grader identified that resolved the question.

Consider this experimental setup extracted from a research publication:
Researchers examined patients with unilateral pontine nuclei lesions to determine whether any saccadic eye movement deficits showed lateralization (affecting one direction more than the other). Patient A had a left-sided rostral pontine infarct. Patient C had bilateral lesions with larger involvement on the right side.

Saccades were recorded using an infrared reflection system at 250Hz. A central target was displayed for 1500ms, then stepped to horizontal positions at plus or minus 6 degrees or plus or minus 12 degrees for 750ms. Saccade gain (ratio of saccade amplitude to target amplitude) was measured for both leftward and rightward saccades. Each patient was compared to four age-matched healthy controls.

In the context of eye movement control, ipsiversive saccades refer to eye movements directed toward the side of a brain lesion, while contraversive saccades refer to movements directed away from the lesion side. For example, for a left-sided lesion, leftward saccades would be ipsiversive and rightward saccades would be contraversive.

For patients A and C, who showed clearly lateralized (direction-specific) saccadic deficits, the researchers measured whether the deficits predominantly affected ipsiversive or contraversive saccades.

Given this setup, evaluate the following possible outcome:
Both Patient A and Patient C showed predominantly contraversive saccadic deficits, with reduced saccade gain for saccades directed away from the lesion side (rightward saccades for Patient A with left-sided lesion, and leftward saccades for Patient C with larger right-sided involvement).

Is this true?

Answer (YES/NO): YES